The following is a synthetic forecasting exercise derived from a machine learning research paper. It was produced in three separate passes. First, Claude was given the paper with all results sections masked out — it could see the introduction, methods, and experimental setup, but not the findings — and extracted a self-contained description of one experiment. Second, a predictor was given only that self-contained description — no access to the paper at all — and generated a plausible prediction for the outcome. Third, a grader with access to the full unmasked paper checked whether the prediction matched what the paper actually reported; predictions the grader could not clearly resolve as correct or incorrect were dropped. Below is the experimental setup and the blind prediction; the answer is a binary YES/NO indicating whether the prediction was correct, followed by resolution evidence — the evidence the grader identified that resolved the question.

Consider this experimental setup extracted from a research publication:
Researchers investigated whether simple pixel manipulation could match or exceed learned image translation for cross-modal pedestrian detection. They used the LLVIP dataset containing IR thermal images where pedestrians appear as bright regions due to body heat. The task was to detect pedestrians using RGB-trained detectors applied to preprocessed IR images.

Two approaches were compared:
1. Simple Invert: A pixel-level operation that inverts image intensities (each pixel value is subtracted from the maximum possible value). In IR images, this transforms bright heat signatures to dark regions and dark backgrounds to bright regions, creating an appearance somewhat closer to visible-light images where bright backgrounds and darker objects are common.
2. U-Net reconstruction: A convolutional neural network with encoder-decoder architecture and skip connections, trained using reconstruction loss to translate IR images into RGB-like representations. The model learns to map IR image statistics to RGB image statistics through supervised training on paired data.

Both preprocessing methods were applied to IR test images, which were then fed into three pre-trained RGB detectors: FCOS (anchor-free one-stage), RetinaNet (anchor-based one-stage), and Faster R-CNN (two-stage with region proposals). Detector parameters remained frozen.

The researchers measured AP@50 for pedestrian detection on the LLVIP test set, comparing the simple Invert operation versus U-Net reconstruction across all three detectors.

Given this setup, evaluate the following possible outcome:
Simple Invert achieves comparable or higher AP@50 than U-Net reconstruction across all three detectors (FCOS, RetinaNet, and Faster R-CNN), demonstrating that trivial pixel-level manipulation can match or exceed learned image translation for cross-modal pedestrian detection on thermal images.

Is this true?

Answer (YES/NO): YES